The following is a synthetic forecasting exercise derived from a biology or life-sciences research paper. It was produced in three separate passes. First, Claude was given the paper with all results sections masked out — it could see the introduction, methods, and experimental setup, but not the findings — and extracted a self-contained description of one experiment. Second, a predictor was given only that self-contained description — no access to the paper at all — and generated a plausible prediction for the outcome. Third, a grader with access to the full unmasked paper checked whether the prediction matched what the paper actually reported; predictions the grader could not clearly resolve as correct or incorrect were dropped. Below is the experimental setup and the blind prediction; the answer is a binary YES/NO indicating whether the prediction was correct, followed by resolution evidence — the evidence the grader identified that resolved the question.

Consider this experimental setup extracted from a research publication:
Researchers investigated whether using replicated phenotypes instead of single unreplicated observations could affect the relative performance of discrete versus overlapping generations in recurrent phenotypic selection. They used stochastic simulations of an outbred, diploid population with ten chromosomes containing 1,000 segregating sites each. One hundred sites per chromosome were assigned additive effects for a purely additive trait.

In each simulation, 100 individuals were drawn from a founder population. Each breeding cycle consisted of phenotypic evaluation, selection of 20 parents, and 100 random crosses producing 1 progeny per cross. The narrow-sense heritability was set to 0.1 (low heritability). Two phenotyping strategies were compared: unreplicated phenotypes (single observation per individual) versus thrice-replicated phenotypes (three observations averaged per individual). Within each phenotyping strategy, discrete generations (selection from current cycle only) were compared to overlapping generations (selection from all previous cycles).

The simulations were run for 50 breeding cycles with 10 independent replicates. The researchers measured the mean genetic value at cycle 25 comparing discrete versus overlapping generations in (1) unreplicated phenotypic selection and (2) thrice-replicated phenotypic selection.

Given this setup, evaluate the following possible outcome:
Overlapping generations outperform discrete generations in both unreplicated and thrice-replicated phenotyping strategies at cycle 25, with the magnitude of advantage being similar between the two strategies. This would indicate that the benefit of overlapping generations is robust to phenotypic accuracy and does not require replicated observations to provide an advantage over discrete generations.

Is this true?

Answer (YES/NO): NO